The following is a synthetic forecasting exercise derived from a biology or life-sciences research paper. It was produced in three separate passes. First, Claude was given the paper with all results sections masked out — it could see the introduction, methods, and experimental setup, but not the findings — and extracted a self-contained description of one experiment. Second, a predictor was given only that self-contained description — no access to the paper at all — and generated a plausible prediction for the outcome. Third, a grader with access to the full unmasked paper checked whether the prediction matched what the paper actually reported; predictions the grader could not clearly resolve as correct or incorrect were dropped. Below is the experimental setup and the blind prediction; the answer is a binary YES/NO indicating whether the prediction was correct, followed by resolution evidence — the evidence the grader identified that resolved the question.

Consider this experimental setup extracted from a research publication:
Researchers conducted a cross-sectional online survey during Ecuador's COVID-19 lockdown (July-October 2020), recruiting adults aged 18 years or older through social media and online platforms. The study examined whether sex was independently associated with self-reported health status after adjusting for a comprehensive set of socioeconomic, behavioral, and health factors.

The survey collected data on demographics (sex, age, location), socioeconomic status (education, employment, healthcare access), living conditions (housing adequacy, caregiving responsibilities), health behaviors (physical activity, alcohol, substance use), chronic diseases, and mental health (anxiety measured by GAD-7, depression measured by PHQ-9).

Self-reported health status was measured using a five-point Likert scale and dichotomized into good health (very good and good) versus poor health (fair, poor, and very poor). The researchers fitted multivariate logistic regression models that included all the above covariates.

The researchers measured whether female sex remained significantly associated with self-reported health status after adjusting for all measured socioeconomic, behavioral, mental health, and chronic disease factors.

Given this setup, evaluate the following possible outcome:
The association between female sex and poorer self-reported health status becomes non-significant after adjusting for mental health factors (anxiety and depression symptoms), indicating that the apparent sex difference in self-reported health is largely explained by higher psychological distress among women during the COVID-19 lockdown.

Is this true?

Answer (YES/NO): NO